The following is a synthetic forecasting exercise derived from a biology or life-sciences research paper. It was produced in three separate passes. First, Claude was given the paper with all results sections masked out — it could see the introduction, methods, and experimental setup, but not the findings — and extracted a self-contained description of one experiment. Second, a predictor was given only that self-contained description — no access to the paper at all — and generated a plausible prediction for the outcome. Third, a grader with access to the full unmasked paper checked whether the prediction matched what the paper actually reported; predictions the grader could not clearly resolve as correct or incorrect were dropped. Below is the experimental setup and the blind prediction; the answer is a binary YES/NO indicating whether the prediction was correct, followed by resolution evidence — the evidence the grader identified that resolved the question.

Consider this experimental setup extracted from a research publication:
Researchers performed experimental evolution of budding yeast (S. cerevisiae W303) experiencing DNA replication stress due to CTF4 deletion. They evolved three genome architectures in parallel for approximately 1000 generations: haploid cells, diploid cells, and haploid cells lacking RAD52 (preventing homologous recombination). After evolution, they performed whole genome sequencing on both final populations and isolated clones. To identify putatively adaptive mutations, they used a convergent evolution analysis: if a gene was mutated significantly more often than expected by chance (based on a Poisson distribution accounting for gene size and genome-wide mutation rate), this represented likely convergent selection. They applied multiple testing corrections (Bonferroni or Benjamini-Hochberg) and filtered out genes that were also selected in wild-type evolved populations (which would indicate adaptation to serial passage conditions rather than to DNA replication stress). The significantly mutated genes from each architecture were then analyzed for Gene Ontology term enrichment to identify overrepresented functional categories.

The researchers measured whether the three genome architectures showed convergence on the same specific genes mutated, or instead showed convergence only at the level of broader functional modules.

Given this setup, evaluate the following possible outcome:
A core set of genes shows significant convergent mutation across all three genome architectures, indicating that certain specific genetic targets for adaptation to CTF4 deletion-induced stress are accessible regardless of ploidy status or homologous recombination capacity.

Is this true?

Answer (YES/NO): YES